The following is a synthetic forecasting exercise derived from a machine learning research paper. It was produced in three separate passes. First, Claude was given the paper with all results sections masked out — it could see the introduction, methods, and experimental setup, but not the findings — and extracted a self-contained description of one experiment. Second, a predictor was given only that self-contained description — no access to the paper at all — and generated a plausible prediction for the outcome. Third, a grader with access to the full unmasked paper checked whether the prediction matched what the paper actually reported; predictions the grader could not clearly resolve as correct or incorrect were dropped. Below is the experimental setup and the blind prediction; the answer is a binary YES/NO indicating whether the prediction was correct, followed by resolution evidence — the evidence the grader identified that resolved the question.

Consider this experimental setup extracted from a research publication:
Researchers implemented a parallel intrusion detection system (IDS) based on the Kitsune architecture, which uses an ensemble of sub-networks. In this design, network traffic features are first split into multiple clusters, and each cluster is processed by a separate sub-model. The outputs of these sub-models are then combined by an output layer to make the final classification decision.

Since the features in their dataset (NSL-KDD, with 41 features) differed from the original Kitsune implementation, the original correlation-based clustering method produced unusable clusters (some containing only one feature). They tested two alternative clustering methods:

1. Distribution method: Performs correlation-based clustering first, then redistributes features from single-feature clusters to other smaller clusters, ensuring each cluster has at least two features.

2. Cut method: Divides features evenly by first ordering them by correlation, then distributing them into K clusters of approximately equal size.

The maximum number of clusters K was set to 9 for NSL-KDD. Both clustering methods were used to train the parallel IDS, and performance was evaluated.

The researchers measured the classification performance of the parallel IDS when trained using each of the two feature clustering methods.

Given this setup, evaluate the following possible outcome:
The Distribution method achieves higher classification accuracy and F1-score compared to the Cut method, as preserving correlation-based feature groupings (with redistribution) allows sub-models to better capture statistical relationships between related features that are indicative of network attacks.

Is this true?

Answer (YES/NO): YES